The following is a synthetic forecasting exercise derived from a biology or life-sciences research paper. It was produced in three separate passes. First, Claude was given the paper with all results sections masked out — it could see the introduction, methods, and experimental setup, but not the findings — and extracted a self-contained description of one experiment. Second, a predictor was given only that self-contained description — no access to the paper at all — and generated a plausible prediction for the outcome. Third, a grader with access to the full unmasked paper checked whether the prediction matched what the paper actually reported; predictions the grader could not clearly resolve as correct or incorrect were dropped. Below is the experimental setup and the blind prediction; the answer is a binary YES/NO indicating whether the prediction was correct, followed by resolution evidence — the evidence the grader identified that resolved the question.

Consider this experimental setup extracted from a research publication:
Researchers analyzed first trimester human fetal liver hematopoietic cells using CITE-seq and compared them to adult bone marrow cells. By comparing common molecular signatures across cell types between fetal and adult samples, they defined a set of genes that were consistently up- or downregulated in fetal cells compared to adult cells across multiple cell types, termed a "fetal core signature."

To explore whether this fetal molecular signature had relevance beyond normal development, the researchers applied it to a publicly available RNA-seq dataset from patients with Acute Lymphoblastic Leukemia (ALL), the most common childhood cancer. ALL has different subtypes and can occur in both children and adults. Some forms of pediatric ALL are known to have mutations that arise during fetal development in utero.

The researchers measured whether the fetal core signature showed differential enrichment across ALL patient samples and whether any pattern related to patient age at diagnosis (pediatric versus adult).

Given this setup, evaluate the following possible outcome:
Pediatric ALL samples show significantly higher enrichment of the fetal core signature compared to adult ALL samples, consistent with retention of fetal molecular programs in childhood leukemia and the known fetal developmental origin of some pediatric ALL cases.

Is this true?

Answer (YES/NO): YES